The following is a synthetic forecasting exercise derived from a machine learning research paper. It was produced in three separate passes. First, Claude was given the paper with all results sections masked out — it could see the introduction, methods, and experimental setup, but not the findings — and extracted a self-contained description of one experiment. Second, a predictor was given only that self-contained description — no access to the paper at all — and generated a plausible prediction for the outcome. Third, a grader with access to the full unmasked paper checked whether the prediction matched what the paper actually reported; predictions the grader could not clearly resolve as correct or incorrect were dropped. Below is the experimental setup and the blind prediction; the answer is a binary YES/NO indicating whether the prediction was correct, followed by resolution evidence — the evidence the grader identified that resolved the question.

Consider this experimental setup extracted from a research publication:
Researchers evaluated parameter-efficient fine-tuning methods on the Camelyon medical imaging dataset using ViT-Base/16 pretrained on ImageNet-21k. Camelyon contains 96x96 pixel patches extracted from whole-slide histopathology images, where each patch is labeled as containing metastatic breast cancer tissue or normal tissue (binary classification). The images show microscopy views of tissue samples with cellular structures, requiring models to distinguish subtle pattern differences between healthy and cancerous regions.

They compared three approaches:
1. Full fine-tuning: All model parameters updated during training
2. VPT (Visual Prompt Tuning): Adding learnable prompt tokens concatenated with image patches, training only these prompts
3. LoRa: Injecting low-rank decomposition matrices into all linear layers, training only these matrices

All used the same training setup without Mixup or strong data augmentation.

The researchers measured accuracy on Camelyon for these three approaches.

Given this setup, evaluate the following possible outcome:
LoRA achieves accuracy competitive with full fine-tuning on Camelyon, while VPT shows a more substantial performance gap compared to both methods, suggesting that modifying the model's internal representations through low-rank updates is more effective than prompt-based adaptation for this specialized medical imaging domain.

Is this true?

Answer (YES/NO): NO